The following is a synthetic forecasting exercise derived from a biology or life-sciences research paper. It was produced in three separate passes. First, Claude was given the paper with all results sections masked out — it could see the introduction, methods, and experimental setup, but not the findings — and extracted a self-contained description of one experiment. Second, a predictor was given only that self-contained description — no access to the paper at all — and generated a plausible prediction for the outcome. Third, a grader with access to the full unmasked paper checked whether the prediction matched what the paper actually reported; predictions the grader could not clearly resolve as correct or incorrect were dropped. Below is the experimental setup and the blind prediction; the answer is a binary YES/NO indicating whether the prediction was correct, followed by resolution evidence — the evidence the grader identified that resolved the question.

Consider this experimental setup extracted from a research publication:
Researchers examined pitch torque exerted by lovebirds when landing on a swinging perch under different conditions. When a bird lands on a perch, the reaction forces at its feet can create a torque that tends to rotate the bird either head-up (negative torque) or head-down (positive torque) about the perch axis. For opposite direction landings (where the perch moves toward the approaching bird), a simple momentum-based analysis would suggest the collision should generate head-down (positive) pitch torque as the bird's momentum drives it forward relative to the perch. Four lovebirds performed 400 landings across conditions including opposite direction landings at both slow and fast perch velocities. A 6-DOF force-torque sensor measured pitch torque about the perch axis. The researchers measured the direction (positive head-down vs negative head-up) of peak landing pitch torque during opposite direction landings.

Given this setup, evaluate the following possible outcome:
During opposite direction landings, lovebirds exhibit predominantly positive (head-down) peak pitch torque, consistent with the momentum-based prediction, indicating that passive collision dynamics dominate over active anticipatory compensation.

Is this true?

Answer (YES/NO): NO